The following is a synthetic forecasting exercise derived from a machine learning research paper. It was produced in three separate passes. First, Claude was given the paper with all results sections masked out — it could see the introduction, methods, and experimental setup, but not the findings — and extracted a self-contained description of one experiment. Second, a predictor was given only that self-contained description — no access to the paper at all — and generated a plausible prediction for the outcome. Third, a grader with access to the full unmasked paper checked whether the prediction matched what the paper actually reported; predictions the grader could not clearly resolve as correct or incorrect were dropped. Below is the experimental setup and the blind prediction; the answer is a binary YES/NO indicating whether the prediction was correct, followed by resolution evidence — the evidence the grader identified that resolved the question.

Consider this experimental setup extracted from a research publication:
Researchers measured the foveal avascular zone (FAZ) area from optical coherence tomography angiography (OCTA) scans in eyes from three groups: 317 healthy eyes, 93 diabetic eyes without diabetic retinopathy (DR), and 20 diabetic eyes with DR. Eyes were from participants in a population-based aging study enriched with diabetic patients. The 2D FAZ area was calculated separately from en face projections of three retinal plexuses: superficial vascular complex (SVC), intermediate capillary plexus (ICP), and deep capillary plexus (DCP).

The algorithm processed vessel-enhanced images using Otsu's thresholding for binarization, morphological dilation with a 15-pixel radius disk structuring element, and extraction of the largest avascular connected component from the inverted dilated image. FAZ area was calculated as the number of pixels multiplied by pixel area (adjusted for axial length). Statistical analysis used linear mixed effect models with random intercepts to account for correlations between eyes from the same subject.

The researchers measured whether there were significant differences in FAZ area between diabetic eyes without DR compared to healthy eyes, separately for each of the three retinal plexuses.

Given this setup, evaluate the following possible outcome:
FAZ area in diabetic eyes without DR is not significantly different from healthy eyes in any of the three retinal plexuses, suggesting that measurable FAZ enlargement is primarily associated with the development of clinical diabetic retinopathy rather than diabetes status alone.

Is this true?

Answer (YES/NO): YES